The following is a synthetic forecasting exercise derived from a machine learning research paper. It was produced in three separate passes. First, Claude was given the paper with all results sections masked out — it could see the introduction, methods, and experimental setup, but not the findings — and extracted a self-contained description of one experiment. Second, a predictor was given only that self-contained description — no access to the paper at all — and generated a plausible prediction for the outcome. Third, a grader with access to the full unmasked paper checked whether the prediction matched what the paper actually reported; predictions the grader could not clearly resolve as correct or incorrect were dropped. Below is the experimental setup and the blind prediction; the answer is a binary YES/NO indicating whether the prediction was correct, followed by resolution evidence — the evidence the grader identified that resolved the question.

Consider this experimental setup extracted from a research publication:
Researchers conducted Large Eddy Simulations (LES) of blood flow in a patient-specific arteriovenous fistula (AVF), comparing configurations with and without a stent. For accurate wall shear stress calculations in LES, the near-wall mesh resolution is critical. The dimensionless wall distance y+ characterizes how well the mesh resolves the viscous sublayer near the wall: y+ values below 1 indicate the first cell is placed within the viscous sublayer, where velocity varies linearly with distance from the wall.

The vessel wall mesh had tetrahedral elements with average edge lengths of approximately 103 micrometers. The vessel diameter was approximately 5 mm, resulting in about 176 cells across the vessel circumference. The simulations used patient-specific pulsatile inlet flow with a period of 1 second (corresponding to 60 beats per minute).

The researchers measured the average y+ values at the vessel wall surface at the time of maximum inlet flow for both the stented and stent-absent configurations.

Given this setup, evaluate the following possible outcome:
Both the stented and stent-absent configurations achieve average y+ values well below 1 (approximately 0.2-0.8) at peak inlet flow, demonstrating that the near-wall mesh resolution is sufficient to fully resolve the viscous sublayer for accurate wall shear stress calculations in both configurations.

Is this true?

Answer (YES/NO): YES